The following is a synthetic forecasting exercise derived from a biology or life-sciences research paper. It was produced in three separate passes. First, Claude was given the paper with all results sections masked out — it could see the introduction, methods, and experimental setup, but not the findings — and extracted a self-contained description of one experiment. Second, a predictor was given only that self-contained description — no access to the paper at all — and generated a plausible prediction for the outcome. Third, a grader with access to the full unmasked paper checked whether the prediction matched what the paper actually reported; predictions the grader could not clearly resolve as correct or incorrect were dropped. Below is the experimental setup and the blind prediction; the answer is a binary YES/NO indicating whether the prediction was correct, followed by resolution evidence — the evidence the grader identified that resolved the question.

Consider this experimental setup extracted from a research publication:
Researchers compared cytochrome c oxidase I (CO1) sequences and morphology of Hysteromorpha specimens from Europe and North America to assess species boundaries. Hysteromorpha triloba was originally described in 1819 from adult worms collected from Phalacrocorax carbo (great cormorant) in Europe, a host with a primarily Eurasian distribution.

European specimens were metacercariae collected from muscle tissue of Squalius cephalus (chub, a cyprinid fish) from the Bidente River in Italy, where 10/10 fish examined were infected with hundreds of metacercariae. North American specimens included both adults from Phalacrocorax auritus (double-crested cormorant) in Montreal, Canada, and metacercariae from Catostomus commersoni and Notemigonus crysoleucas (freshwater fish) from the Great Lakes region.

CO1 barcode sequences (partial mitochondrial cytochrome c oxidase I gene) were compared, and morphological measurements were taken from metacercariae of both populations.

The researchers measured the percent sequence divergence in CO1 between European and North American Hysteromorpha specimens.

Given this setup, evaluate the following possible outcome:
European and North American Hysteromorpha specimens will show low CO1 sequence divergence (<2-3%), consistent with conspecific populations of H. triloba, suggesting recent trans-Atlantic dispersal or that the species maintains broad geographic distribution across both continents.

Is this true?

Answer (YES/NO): NO